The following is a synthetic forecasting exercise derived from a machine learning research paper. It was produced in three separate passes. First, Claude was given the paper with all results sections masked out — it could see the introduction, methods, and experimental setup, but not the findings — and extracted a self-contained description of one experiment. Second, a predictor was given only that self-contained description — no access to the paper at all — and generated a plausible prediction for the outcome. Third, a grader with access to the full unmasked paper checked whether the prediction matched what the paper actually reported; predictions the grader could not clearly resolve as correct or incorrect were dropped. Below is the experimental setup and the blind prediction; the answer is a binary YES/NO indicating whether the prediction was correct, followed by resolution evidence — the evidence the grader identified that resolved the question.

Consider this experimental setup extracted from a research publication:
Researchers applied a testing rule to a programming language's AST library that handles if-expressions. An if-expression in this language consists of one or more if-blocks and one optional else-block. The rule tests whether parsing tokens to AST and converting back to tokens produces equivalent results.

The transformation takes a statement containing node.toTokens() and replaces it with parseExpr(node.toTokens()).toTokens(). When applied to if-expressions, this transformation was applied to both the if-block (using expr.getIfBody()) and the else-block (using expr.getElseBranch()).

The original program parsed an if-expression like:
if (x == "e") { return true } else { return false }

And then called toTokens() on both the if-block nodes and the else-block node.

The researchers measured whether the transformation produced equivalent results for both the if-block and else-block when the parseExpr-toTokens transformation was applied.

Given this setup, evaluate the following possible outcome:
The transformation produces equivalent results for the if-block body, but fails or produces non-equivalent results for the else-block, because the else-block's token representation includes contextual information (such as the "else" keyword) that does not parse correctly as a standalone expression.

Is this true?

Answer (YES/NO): NO